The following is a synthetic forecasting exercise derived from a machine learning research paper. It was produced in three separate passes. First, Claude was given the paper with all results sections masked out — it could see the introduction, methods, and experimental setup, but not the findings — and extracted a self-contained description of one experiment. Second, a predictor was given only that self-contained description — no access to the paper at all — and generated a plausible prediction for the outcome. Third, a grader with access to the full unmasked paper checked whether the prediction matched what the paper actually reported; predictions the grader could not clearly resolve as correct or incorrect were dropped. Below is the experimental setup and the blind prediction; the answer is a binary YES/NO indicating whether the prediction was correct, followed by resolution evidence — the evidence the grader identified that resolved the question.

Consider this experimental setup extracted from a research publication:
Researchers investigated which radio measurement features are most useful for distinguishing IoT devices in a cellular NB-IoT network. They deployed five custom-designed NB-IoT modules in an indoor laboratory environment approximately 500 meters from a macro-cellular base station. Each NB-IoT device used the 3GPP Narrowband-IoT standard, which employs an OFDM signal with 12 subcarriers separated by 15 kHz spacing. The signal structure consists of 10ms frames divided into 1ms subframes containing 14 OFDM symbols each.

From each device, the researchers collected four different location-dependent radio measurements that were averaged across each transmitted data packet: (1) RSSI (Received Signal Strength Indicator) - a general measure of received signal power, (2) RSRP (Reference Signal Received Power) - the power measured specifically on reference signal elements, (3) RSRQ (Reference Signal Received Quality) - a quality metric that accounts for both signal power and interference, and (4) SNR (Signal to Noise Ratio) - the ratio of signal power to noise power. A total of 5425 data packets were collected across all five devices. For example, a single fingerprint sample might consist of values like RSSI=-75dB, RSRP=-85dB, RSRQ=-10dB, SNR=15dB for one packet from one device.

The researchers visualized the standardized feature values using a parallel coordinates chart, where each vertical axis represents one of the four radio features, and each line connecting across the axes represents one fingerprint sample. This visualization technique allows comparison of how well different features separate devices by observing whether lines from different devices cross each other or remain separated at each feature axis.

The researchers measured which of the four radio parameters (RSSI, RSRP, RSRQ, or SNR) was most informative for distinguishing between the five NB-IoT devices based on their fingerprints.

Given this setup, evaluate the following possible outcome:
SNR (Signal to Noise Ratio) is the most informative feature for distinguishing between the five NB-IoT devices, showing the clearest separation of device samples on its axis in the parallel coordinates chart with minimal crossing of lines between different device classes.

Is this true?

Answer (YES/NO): NO